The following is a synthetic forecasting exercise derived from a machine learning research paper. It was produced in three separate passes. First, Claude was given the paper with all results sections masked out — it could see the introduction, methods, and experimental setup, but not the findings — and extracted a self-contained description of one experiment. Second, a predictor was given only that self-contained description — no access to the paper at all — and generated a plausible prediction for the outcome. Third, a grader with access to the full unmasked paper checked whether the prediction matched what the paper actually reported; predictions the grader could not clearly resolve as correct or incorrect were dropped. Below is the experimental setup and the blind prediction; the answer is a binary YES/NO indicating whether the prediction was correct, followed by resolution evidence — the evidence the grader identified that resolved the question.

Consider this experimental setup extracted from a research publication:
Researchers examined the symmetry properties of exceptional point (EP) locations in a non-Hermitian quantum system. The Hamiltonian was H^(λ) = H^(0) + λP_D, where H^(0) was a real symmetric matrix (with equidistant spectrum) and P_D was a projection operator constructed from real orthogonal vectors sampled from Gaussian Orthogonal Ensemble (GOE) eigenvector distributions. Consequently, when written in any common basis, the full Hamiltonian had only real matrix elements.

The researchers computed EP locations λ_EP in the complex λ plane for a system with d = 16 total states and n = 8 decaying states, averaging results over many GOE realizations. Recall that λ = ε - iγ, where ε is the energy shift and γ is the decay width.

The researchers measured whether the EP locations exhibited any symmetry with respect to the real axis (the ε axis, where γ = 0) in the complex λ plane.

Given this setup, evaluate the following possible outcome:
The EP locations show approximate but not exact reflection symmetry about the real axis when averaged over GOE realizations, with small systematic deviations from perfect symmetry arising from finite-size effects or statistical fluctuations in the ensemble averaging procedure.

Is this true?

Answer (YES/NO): NO